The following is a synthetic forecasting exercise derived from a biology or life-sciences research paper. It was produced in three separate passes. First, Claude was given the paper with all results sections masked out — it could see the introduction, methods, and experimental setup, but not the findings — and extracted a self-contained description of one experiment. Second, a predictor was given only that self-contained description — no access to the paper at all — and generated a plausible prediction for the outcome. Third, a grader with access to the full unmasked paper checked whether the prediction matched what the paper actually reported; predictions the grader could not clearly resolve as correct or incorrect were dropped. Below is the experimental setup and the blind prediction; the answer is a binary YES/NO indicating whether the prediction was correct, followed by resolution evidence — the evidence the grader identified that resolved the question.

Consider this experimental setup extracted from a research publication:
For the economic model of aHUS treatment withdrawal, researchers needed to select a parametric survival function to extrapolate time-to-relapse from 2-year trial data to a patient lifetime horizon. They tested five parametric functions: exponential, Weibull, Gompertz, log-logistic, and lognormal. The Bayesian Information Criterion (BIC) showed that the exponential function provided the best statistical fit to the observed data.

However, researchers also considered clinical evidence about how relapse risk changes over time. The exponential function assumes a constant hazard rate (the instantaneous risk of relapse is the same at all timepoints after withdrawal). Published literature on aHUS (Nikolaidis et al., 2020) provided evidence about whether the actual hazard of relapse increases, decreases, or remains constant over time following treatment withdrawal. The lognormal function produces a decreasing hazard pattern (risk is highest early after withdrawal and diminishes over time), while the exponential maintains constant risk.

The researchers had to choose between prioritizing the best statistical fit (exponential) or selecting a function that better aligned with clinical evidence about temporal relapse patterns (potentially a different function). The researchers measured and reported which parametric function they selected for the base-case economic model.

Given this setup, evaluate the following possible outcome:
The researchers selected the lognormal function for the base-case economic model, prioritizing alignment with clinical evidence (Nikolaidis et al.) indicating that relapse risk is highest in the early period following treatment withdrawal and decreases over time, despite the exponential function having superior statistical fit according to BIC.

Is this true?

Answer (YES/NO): YES